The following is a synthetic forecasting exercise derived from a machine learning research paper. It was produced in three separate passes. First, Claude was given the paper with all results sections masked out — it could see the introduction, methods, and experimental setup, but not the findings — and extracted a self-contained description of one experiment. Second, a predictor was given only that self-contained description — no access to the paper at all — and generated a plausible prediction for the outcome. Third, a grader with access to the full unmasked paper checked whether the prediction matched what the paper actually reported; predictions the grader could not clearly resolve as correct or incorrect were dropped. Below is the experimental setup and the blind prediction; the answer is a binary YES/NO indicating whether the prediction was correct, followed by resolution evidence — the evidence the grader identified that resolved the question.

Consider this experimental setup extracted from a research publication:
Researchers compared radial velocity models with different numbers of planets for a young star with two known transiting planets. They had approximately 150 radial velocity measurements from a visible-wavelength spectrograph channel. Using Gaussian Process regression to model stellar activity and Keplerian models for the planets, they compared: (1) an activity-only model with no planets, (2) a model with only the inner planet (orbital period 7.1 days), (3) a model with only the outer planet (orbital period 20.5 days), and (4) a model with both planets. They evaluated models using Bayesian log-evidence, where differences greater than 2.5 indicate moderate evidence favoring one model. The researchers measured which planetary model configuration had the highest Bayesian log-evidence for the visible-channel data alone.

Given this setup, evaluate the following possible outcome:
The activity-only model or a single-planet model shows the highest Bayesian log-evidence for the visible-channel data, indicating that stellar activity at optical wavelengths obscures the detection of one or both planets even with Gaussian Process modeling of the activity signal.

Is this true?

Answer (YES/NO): YES